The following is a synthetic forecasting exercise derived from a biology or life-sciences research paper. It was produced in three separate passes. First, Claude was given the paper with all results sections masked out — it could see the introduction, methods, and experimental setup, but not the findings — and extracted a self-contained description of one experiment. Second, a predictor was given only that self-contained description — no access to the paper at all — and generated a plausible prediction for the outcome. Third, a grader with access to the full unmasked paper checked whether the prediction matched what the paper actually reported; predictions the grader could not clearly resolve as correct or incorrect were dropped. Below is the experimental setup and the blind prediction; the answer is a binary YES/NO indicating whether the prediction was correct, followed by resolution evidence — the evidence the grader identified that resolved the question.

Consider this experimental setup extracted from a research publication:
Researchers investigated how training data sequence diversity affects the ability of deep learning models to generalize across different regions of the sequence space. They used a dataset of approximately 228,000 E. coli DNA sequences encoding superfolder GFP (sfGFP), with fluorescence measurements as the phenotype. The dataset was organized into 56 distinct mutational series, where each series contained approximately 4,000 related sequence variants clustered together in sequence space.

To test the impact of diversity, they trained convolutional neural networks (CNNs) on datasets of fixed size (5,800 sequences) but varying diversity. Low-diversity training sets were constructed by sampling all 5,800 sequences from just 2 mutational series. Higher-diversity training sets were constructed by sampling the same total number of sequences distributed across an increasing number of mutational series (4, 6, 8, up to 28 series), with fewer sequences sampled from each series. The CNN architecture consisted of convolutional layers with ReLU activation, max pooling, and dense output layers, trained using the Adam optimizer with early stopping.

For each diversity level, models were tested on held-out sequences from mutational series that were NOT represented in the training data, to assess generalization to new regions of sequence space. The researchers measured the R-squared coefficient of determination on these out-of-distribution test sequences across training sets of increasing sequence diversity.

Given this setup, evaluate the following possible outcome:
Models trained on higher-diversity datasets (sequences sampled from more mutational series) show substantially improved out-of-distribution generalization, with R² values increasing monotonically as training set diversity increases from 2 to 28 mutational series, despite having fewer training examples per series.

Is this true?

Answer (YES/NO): NO